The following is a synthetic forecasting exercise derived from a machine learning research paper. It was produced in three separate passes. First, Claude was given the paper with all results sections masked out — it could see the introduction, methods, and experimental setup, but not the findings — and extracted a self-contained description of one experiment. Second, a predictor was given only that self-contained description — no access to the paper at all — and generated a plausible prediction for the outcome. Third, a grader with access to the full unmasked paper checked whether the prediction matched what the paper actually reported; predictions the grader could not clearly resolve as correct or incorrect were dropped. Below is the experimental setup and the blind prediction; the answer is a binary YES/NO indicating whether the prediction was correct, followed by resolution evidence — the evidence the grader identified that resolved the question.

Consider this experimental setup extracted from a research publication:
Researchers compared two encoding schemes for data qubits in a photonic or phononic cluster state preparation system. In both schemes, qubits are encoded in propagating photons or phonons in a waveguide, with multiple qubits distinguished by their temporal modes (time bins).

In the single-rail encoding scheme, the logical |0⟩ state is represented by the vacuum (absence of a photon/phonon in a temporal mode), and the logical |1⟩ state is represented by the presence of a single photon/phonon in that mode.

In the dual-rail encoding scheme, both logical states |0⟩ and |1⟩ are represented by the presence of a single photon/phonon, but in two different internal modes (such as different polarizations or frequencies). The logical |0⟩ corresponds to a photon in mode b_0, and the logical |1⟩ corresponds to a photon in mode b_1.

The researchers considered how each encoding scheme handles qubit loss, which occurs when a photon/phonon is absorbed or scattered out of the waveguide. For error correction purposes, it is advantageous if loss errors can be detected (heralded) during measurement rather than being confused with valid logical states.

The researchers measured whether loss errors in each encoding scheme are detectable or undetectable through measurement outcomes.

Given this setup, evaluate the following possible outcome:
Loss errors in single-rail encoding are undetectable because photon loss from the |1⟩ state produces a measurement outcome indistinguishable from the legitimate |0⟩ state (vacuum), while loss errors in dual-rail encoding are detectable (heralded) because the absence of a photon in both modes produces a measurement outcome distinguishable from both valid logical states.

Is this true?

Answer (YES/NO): YES